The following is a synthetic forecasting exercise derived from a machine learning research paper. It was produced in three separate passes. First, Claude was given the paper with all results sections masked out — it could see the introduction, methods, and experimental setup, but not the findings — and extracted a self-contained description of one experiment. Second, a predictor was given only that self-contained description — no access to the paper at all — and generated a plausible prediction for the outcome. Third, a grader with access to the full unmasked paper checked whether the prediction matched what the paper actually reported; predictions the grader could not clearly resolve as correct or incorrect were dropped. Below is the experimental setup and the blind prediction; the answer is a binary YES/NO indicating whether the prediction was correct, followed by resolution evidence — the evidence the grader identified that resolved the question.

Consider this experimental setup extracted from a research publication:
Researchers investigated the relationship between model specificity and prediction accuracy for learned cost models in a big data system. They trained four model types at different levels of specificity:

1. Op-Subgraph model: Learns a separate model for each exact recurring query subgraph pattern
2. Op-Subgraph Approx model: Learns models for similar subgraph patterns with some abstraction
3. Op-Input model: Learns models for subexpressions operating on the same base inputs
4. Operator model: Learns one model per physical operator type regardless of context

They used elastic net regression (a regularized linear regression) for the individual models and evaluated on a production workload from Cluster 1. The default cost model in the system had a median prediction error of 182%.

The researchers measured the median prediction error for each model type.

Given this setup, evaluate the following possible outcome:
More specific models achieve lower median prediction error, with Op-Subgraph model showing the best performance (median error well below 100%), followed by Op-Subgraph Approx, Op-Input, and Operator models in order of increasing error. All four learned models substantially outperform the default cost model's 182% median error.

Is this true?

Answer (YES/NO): YES